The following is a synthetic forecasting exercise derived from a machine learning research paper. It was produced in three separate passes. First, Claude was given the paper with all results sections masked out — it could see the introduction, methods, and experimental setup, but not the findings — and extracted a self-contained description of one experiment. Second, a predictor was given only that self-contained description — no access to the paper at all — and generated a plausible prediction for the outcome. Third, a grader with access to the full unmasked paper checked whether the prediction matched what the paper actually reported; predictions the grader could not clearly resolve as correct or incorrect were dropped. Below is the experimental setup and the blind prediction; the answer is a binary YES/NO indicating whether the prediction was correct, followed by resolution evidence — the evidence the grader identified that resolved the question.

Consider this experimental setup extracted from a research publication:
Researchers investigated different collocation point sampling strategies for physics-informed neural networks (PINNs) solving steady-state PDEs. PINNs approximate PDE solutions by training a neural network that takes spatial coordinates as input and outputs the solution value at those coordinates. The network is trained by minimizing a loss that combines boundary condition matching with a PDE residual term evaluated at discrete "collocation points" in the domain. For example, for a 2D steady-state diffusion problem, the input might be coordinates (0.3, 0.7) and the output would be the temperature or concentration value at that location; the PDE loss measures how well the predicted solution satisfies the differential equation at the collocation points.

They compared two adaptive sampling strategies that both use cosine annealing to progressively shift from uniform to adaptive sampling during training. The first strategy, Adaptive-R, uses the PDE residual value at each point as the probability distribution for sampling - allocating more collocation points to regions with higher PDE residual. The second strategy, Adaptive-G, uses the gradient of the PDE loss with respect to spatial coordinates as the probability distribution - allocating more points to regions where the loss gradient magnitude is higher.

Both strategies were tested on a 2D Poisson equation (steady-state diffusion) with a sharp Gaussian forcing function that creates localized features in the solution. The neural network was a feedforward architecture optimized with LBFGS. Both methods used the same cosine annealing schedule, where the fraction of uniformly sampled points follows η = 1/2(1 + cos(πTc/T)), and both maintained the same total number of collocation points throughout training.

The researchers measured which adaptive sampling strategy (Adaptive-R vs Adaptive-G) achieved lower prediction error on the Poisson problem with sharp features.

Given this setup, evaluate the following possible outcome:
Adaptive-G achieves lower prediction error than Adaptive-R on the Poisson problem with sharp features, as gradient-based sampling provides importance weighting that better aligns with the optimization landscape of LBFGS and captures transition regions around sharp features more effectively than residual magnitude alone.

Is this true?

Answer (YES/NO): YES